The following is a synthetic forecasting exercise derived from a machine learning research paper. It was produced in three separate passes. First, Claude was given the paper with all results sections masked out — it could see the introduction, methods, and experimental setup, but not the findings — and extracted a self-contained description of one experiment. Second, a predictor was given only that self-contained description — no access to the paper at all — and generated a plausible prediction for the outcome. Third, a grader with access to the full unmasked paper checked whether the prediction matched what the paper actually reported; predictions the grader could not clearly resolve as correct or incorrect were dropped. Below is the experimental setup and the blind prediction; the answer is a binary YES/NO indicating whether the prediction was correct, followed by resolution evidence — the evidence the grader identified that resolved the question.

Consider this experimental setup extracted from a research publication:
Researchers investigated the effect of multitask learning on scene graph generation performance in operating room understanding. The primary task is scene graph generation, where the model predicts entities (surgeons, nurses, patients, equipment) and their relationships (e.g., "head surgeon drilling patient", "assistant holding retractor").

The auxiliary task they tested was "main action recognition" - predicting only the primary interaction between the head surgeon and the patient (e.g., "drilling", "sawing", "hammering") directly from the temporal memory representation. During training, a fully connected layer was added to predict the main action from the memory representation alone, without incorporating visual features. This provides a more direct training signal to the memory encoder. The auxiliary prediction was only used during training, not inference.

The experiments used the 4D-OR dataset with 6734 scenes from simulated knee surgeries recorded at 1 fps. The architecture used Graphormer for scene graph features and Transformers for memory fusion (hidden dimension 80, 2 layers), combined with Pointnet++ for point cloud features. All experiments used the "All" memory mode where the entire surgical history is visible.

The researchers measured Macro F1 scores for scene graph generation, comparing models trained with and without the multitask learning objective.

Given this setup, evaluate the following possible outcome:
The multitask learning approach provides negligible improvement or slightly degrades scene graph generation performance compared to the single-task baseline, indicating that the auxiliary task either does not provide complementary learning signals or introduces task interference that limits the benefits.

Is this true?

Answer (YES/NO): NO